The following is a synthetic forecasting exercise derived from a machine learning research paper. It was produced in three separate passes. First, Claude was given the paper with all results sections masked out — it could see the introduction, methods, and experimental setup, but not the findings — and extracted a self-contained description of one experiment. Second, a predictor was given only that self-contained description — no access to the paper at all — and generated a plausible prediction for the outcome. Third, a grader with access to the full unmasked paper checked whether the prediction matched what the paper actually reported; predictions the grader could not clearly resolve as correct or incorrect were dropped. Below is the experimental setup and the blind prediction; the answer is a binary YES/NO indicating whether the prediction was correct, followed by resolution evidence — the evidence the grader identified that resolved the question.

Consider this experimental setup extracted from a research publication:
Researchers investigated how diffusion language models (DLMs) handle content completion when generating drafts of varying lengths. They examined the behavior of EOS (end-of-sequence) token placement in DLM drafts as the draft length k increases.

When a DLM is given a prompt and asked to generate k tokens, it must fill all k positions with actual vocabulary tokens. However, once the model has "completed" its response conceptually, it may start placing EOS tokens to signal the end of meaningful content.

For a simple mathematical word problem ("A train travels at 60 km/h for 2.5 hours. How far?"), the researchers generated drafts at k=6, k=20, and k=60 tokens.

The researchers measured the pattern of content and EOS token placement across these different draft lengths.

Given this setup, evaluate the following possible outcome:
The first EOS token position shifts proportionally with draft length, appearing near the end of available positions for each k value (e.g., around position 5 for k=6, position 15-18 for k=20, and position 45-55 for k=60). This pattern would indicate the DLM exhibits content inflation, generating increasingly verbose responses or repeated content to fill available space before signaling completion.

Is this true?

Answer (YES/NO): NO